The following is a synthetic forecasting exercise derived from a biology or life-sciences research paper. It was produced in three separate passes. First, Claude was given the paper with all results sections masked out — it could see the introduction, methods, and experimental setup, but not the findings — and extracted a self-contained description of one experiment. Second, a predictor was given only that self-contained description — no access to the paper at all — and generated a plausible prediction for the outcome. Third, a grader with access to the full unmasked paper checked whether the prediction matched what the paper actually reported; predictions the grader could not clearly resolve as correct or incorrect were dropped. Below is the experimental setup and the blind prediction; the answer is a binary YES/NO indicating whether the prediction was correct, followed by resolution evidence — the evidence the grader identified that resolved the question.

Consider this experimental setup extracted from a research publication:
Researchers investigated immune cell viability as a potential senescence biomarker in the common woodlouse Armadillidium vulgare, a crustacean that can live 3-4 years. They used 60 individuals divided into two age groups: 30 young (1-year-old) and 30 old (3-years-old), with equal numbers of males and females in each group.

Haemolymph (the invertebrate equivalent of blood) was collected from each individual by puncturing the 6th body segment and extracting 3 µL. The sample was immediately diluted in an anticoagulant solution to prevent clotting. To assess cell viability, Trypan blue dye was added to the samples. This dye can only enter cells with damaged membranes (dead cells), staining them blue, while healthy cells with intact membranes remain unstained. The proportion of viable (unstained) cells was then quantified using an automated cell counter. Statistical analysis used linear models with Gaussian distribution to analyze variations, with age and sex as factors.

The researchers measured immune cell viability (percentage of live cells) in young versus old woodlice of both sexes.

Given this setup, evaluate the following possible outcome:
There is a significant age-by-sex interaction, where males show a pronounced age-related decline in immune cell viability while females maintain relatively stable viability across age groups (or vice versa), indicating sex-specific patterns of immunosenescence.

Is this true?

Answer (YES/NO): YES